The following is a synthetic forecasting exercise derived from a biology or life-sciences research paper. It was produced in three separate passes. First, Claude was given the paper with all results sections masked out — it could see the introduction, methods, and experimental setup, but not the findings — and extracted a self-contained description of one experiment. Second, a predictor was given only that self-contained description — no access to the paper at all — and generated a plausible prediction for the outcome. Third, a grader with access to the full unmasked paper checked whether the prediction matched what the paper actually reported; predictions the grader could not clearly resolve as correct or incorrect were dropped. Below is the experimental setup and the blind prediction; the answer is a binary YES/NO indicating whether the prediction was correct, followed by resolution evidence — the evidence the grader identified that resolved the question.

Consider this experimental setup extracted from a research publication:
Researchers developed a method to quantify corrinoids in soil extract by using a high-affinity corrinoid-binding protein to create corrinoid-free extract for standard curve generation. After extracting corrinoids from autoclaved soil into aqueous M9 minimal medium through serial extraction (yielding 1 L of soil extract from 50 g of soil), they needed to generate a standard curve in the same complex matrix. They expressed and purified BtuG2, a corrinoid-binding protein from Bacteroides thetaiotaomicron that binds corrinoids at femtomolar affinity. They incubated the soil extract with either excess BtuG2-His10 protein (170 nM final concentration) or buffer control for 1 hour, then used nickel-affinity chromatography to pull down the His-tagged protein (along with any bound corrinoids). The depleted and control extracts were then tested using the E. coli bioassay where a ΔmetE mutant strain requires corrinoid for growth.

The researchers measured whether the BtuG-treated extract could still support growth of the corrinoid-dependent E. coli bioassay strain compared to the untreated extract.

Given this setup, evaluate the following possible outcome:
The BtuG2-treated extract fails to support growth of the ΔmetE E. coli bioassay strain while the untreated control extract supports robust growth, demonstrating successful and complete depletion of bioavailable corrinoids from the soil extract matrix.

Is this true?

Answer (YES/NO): YES